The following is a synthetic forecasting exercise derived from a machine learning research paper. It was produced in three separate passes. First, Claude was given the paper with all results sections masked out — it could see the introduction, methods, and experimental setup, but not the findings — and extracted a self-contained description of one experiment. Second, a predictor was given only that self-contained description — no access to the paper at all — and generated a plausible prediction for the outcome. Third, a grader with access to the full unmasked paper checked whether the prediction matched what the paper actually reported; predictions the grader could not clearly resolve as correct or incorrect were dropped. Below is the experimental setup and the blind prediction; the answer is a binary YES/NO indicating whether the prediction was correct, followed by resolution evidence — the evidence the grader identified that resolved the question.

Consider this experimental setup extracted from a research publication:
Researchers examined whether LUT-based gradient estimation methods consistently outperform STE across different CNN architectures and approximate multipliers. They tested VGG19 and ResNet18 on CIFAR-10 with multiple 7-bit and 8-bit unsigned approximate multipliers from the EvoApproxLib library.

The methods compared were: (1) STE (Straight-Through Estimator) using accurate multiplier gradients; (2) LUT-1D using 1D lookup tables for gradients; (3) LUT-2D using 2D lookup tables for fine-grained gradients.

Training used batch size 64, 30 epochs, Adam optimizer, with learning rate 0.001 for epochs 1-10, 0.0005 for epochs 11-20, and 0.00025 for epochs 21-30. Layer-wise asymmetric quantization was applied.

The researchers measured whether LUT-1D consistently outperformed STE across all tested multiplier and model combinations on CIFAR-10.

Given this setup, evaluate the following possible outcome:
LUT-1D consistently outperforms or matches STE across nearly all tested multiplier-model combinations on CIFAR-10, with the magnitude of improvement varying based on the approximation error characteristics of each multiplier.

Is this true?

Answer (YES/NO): YES